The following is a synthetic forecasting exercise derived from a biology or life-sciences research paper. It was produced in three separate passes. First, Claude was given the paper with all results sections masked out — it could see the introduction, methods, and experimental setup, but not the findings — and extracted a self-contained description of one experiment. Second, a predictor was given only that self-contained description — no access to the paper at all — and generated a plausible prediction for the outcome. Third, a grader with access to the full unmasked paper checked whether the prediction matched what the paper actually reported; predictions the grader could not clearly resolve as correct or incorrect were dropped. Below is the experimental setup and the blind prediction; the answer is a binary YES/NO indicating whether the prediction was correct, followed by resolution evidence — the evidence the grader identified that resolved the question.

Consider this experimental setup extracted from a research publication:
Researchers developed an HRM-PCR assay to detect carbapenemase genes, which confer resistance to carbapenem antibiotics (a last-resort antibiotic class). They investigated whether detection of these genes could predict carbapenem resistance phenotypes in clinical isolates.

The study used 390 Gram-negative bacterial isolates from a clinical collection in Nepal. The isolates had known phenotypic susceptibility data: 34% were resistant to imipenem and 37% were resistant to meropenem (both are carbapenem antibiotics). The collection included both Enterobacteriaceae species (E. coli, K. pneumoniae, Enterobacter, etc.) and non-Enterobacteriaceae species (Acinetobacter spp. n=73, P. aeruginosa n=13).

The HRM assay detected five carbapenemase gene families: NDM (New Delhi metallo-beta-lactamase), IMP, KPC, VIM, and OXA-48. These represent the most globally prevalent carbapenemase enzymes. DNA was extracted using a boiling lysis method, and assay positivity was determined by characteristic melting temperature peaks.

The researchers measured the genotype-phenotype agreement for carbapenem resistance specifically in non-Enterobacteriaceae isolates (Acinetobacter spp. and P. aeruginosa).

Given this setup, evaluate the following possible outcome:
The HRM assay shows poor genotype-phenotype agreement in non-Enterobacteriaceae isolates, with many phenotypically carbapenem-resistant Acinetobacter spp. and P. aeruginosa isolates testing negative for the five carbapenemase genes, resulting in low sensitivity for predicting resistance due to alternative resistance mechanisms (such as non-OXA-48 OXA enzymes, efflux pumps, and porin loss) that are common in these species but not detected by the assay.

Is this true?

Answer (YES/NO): YES